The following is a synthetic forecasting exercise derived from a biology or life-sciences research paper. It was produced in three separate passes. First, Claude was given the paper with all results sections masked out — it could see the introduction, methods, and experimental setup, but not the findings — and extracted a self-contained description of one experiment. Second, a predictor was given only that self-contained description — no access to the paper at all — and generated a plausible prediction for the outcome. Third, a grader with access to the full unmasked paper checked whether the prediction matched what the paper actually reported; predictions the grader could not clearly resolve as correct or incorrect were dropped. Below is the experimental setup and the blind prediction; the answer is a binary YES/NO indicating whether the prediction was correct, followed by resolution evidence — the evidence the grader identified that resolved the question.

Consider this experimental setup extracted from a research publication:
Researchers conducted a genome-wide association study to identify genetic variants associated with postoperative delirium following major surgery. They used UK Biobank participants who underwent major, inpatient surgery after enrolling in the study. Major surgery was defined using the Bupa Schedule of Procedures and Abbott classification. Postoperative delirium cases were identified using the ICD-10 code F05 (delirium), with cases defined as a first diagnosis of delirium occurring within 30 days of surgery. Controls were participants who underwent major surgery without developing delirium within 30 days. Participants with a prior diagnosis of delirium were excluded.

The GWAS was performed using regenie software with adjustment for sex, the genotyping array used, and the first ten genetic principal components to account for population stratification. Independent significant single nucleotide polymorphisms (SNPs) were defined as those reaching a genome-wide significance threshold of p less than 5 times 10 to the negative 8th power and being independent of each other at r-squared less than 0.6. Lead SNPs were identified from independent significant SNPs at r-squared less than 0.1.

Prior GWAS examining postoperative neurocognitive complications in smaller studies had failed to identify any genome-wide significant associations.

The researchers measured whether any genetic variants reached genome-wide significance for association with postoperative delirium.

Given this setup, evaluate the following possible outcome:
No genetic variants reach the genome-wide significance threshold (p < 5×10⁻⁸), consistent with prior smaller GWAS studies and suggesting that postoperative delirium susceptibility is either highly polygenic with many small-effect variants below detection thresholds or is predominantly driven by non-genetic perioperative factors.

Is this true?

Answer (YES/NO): NO